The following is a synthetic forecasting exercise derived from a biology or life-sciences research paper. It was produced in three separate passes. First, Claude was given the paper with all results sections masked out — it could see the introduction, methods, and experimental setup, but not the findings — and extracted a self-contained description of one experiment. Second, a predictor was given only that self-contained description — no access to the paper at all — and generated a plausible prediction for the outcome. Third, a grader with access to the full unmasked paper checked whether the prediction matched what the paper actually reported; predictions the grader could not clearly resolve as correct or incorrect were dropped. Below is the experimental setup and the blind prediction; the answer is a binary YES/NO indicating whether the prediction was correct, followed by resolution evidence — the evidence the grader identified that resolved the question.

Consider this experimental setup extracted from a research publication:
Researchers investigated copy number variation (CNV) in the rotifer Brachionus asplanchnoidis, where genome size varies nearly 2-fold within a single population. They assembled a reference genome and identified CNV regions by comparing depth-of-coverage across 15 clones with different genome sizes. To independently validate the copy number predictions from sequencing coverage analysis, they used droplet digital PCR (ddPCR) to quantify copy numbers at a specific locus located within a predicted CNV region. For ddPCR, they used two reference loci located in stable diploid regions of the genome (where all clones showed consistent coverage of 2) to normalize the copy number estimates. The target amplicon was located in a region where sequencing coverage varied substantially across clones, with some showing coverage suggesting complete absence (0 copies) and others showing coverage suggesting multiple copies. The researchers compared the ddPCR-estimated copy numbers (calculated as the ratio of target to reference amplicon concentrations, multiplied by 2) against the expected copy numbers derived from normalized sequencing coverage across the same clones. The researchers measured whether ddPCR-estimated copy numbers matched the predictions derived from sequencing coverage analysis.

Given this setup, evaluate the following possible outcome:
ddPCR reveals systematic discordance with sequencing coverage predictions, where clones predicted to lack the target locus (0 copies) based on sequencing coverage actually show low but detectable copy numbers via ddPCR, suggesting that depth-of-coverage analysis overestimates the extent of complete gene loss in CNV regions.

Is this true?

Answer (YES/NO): NO